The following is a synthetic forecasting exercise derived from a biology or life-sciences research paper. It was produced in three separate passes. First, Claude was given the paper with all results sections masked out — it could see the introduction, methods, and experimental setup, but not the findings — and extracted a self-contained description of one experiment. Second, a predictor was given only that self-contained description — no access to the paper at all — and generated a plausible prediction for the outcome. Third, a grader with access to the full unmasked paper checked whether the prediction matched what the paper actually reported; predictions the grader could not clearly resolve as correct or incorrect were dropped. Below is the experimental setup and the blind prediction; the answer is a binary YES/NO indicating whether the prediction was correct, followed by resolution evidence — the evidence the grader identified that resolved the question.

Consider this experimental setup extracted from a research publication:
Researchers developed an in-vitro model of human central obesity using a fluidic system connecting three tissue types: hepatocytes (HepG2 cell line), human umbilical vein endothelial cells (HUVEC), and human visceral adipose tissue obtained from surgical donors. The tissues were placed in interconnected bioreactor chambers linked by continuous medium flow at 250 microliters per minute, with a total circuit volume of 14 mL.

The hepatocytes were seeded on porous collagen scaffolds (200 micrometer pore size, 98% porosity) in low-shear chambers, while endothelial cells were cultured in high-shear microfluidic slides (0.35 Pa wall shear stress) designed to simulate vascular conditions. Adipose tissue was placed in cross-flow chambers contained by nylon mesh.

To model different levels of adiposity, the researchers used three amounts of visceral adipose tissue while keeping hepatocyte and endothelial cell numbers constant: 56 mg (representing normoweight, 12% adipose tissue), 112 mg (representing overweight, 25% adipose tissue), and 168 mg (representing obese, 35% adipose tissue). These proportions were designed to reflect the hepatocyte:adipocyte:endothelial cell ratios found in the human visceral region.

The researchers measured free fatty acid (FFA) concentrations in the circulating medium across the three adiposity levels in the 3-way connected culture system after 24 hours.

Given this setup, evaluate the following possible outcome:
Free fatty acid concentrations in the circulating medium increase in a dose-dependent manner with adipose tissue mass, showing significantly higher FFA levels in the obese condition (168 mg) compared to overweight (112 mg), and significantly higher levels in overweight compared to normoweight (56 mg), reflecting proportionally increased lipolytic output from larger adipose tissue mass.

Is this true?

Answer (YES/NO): NO